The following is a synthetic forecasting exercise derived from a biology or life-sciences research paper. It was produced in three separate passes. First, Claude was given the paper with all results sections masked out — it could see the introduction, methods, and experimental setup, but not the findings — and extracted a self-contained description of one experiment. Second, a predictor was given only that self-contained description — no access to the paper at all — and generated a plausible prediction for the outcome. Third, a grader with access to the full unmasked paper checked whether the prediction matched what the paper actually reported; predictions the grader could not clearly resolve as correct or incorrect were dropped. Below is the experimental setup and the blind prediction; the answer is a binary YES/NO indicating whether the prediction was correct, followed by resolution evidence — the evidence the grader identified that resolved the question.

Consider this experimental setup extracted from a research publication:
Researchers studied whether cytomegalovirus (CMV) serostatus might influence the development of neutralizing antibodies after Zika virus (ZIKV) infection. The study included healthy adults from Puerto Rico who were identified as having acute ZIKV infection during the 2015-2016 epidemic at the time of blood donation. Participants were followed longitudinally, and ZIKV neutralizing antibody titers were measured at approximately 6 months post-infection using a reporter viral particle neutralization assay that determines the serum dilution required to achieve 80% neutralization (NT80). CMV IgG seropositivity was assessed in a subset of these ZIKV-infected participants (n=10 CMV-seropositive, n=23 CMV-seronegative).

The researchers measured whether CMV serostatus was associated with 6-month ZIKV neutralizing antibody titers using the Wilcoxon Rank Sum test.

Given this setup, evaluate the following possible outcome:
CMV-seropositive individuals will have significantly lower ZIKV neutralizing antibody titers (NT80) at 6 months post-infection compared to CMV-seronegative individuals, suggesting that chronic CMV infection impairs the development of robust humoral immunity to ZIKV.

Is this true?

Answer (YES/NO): NO